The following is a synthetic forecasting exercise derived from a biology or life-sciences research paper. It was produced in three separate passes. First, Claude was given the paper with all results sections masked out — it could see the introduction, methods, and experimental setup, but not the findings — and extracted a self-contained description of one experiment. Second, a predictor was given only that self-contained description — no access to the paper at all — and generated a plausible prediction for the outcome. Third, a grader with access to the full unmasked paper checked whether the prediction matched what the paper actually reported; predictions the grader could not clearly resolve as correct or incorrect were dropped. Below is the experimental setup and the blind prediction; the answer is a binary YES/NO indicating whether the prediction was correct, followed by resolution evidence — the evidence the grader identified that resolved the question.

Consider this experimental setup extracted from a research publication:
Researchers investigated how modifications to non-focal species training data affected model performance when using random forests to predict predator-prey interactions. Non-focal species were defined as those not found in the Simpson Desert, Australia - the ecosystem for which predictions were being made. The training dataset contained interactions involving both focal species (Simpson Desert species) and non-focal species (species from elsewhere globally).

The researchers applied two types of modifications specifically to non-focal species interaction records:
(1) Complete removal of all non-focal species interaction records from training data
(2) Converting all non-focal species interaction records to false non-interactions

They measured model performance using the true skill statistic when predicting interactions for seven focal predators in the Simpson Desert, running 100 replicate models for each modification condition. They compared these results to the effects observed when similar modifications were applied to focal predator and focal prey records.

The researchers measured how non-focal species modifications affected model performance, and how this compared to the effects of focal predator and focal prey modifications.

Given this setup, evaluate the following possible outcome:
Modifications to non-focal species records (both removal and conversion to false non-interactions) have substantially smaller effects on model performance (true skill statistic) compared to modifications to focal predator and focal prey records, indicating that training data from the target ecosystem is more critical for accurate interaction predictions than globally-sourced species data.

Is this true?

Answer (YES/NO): NO